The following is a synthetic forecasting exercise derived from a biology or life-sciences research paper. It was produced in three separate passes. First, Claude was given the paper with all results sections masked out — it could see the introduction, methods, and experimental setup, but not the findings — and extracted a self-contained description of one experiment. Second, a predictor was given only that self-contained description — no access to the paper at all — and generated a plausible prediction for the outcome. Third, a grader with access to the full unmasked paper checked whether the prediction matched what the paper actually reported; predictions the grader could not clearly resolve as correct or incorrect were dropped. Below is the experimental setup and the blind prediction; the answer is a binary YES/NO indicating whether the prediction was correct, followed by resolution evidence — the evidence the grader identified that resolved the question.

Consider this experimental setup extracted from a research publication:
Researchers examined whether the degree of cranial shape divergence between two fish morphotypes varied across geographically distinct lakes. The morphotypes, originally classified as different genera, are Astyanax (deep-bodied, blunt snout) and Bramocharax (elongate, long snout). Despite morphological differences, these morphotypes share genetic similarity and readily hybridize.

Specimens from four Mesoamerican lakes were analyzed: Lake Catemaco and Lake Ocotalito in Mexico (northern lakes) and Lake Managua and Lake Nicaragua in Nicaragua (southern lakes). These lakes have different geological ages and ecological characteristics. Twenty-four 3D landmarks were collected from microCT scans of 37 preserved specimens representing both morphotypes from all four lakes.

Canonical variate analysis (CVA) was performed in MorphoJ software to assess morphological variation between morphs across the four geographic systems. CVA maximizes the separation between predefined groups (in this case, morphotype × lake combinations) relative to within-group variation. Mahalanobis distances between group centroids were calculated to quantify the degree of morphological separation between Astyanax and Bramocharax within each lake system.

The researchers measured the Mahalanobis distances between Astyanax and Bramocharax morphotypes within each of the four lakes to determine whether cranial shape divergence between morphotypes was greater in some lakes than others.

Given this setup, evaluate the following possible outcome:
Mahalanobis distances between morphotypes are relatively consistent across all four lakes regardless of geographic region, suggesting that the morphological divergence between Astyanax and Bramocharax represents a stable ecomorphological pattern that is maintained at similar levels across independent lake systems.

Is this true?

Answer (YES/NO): NO